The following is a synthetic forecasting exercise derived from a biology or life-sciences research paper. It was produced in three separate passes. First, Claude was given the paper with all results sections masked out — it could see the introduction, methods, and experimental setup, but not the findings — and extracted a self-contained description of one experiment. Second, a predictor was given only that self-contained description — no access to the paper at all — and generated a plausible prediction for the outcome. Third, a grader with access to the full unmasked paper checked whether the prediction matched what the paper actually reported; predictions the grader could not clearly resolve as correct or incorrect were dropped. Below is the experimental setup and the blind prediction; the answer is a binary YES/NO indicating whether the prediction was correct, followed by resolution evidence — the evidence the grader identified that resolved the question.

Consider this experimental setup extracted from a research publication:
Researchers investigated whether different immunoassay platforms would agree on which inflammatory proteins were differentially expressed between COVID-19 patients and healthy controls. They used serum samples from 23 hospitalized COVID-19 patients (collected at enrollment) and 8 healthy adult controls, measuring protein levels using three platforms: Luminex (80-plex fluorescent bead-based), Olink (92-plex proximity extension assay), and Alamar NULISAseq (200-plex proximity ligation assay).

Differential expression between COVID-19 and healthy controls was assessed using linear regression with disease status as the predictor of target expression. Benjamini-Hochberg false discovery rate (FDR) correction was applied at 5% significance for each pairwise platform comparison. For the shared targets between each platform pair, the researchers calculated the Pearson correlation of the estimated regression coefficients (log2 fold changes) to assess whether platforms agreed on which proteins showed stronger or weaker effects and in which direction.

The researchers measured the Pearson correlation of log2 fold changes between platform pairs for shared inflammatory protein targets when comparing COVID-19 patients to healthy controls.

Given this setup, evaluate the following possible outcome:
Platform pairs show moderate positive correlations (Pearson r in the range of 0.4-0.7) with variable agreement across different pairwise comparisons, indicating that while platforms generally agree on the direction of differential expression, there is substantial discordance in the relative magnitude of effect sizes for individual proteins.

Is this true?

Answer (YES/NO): NO